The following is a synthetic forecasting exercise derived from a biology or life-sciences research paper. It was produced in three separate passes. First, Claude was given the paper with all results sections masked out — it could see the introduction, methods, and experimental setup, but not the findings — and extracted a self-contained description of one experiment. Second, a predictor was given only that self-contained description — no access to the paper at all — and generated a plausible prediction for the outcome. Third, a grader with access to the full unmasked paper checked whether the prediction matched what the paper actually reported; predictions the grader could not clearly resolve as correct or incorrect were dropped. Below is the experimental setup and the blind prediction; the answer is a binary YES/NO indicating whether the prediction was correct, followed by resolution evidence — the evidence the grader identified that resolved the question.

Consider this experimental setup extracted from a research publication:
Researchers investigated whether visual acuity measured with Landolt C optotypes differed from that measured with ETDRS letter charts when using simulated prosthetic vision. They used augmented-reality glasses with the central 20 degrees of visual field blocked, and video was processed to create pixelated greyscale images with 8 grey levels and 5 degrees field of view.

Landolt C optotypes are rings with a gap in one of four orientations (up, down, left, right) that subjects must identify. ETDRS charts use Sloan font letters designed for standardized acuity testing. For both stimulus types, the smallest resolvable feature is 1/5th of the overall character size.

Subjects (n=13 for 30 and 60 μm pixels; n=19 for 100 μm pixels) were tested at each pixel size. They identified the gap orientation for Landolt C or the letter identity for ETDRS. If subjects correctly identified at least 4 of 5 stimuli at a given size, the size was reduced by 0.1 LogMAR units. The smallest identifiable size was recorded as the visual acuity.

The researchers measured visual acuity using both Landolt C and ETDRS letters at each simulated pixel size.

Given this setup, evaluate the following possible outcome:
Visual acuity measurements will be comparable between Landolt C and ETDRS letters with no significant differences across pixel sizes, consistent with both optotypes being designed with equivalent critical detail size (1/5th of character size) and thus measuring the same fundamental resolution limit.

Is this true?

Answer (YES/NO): YES